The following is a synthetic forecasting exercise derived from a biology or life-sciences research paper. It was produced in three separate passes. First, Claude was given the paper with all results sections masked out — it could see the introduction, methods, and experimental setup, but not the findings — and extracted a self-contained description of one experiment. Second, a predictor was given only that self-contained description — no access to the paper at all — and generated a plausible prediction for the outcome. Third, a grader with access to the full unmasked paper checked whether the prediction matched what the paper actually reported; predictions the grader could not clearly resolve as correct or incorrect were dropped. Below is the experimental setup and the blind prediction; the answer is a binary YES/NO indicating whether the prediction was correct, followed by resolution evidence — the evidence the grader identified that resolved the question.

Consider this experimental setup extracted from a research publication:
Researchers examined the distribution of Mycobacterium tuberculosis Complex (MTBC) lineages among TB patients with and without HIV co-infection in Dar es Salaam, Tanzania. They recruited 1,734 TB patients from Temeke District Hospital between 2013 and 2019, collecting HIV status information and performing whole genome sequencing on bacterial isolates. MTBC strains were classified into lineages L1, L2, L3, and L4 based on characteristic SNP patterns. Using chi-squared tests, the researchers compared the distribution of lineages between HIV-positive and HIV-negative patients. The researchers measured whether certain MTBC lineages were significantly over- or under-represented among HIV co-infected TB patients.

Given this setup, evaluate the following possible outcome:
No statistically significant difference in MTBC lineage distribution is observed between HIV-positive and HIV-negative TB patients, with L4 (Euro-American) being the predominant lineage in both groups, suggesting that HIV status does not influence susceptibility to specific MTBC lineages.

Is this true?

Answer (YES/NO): NO